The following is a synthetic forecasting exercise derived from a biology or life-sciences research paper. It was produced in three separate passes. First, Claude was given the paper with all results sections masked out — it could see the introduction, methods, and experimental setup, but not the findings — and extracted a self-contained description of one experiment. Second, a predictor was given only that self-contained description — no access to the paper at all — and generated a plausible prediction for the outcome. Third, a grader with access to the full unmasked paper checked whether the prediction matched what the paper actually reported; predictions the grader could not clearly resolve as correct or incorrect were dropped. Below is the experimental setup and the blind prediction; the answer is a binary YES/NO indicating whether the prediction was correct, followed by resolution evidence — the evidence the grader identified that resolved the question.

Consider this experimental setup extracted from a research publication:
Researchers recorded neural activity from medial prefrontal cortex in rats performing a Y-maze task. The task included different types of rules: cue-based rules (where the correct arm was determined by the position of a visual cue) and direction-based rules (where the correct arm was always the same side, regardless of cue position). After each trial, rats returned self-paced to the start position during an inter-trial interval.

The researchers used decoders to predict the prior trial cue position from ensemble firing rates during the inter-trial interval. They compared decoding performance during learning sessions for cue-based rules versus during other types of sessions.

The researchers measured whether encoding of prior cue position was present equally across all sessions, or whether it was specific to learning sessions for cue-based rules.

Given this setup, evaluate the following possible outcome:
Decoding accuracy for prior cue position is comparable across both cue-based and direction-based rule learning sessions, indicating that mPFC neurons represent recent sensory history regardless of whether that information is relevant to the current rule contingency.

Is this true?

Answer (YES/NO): NO